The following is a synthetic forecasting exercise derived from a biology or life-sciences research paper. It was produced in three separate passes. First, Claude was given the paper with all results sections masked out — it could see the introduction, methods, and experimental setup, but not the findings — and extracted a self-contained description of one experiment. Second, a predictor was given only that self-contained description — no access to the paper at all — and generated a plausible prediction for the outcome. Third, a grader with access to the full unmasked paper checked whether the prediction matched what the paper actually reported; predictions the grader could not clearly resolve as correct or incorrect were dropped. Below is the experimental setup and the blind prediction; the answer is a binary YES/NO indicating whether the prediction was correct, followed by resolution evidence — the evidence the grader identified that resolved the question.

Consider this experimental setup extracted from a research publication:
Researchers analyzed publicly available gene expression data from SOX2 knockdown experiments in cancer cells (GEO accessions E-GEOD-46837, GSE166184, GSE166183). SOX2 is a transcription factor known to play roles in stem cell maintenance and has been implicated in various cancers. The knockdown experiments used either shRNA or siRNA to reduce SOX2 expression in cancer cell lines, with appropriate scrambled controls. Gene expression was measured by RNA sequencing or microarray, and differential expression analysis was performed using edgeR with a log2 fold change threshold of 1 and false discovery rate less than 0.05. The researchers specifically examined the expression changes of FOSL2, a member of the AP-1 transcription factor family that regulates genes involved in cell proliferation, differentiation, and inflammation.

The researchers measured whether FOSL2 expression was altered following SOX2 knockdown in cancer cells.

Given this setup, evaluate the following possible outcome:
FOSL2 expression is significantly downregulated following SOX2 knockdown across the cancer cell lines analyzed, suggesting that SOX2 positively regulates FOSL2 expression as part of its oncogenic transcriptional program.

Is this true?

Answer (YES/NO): YES